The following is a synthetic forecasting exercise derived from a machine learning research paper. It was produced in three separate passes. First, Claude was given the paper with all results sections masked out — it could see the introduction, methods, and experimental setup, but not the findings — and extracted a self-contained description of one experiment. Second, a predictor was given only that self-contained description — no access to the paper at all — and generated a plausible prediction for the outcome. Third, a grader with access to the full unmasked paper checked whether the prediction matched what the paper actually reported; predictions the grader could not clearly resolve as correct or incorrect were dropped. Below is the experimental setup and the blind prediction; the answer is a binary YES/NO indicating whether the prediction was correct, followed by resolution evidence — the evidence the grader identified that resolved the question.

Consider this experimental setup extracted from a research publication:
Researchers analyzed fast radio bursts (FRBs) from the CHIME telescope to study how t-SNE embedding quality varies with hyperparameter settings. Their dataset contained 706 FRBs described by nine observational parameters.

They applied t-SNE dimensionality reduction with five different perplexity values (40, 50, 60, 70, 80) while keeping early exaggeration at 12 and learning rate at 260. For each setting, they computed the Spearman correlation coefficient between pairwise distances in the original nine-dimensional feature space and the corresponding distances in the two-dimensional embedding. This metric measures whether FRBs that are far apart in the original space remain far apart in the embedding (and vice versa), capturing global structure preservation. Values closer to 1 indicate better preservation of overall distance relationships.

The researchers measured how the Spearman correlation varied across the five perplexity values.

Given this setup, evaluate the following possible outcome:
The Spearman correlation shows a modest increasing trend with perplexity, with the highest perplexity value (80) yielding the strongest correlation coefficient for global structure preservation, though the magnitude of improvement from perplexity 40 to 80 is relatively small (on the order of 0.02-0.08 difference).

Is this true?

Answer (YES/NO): NO